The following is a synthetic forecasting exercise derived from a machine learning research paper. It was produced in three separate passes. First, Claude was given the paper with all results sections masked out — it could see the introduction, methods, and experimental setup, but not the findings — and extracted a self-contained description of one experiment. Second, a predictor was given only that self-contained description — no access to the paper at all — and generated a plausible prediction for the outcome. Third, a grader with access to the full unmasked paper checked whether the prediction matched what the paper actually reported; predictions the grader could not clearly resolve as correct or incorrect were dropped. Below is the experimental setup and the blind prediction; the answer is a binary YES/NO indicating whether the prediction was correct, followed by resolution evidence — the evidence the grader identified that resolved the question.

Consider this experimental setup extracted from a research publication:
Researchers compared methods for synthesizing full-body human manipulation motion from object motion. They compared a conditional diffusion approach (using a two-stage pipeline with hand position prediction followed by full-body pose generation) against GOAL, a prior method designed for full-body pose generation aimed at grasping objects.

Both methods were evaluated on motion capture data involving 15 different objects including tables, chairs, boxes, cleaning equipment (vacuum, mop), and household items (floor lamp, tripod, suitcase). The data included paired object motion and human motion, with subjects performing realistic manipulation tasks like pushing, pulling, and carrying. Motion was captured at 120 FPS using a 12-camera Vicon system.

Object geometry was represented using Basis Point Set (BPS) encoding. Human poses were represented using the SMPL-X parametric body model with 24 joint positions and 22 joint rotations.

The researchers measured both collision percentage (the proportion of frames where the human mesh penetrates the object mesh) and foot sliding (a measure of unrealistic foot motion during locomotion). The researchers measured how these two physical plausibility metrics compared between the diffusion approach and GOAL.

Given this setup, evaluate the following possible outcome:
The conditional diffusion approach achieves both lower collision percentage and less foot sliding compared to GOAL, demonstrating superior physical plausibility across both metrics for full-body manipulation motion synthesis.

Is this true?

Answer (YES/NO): NO